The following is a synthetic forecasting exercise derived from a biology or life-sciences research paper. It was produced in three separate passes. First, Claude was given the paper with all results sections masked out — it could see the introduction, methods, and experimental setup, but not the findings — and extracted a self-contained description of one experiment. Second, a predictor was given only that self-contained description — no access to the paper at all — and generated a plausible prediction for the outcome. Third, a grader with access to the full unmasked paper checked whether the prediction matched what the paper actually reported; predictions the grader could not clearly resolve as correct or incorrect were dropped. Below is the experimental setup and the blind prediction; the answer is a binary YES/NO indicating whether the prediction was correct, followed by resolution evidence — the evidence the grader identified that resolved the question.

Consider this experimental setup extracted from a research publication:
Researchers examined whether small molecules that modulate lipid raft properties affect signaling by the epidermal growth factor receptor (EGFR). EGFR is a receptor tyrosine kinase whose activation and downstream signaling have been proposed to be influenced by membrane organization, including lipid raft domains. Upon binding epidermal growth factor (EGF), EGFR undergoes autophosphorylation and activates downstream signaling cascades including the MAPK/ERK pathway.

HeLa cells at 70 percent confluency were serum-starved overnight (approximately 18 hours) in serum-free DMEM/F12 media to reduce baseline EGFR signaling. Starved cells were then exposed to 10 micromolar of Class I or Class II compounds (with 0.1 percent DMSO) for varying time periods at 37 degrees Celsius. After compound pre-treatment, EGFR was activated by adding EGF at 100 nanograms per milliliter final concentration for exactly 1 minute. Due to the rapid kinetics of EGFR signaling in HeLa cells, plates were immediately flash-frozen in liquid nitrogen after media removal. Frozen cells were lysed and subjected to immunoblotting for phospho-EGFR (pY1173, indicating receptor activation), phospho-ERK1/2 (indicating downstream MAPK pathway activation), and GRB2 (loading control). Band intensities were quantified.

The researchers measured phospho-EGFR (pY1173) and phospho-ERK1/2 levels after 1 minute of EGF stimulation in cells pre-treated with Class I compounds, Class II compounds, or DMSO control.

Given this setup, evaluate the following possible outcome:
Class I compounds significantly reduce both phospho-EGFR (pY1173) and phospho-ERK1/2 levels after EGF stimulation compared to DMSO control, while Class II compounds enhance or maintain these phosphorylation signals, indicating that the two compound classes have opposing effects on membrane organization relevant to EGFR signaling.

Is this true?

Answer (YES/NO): NO